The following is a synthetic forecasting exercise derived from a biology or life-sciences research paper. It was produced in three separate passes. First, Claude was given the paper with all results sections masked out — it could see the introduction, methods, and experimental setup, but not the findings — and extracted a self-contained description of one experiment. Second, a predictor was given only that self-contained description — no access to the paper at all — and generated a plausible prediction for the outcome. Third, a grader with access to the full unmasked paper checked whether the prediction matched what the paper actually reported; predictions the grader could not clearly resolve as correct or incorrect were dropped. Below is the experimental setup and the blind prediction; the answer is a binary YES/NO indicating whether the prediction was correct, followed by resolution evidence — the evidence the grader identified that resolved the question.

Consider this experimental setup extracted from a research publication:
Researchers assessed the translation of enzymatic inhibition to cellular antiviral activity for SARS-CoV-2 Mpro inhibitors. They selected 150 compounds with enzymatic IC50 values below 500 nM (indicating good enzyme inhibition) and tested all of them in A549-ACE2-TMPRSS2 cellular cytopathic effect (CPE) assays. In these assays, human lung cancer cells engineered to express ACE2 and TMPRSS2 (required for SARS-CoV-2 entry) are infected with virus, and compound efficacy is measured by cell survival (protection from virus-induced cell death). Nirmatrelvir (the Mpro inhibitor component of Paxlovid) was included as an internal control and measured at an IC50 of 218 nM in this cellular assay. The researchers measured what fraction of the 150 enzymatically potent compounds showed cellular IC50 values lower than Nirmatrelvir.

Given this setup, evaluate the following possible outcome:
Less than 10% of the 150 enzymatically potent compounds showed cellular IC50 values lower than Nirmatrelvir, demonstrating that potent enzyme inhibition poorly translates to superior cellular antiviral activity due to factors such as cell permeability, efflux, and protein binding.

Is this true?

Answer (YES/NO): NO